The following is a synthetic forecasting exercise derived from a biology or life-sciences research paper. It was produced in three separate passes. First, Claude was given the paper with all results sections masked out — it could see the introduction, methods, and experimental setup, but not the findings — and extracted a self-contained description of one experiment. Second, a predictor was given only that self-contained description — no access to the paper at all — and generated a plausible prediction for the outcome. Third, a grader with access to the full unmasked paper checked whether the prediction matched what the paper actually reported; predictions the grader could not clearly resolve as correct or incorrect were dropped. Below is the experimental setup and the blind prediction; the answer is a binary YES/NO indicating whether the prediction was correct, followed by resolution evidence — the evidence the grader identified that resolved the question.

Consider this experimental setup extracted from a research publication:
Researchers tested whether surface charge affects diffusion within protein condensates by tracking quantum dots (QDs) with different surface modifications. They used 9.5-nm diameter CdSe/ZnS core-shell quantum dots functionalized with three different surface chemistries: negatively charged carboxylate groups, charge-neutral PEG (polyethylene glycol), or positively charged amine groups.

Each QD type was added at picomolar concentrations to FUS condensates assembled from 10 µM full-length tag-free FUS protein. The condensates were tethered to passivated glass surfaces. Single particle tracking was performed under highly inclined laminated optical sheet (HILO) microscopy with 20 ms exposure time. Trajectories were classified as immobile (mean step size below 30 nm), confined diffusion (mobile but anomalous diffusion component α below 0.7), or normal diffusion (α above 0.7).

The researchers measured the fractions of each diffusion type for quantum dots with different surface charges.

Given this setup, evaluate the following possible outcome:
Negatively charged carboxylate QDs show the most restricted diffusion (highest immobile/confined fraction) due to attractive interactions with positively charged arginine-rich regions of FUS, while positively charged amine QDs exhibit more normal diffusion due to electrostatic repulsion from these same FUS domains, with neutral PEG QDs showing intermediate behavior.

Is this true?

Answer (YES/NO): NO